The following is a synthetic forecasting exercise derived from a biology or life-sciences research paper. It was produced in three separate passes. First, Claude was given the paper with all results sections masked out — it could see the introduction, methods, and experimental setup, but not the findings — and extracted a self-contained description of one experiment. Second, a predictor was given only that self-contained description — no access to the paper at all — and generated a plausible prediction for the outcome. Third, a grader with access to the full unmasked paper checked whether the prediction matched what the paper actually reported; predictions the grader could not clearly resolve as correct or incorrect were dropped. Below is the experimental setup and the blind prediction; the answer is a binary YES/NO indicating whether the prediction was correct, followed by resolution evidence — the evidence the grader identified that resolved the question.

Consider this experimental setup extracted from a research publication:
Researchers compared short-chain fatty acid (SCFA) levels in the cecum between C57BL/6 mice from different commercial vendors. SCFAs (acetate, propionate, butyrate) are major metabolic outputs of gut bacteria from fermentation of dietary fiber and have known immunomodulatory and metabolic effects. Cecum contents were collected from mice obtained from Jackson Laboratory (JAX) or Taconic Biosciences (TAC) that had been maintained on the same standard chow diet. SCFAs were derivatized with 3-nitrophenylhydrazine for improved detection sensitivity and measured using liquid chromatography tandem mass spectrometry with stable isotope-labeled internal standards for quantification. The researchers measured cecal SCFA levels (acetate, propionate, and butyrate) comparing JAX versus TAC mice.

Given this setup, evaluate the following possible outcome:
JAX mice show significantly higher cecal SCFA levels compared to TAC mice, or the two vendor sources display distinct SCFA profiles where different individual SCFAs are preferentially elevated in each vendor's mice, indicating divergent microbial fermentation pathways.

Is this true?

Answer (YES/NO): NO